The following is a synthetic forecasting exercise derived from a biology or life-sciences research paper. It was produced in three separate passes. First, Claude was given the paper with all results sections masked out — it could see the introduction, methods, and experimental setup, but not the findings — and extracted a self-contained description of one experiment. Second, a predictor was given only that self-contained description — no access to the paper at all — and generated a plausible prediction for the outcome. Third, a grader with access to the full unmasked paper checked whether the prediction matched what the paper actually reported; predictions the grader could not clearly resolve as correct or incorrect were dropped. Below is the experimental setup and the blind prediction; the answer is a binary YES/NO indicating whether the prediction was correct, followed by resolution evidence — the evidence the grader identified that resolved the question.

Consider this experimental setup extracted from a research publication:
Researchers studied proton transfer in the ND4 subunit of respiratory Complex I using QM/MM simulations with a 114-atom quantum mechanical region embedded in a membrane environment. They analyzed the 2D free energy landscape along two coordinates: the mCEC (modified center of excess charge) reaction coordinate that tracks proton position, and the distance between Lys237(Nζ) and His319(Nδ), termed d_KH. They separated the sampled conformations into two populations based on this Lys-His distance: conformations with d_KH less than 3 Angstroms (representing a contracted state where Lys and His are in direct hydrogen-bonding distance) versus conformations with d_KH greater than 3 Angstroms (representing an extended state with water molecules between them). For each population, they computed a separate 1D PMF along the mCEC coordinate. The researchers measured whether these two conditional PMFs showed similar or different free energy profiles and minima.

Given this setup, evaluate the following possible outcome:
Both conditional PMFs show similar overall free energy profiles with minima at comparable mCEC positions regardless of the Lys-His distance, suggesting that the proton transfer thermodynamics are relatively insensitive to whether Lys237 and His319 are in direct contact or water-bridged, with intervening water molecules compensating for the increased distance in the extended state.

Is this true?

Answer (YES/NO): NO